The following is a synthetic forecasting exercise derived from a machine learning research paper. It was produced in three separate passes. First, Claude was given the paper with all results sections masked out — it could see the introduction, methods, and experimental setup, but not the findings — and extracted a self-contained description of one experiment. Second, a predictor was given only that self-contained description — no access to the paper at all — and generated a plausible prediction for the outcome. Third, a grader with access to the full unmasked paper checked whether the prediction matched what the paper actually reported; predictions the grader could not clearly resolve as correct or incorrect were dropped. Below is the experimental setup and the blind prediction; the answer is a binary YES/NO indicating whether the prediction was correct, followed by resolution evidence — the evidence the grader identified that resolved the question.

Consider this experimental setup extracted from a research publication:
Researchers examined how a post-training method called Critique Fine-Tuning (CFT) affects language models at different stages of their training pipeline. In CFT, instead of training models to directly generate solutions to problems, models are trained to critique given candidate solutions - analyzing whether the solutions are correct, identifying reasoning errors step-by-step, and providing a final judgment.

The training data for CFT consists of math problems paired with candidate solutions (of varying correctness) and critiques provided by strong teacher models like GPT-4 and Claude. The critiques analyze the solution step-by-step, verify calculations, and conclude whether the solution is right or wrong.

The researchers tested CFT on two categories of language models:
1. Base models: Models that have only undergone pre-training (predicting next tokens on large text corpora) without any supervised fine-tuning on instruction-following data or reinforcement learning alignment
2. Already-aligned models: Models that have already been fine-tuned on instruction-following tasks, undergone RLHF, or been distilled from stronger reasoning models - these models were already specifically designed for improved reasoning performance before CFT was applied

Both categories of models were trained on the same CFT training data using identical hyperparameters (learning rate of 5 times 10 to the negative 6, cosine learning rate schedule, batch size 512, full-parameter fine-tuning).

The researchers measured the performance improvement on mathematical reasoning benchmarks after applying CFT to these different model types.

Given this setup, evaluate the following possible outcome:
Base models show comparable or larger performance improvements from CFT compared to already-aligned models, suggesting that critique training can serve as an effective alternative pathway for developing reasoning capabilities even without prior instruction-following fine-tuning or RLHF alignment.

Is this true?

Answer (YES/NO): YES